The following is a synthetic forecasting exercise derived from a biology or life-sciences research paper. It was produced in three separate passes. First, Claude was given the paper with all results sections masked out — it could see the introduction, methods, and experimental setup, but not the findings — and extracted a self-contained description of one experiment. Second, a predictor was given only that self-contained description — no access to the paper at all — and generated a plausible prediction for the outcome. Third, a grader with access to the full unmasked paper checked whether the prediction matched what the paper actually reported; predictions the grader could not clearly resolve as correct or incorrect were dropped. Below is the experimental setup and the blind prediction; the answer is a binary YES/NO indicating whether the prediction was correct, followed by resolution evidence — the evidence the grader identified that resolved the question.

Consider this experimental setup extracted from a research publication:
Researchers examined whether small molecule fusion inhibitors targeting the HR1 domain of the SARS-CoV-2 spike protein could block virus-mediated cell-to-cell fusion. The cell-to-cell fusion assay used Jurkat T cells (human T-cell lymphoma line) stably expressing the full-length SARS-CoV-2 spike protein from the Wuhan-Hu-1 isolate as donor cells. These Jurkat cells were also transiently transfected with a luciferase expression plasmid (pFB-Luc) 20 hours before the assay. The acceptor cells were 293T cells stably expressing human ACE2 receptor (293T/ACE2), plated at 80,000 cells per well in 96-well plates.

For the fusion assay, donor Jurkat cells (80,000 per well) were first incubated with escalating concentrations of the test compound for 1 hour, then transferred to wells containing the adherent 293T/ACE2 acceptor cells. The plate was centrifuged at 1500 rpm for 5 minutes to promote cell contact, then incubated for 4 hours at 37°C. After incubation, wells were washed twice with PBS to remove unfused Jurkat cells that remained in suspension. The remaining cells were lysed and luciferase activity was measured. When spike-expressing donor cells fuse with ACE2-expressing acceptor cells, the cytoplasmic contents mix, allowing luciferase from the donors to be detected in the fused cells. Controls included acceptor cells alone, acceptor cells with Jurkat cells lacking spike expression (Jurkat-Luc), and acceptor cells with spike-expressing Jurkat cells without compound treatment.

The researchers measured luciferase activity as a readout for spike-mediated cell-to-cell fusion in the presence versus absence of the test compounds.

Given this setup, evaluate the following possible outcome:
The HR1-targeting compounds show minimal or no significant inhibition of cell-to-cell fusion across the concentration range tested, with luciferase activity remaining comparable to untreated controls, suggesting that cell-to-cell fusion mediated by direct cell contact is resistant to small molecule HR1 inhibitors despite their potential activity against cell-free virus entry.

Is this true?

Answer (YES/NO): NO